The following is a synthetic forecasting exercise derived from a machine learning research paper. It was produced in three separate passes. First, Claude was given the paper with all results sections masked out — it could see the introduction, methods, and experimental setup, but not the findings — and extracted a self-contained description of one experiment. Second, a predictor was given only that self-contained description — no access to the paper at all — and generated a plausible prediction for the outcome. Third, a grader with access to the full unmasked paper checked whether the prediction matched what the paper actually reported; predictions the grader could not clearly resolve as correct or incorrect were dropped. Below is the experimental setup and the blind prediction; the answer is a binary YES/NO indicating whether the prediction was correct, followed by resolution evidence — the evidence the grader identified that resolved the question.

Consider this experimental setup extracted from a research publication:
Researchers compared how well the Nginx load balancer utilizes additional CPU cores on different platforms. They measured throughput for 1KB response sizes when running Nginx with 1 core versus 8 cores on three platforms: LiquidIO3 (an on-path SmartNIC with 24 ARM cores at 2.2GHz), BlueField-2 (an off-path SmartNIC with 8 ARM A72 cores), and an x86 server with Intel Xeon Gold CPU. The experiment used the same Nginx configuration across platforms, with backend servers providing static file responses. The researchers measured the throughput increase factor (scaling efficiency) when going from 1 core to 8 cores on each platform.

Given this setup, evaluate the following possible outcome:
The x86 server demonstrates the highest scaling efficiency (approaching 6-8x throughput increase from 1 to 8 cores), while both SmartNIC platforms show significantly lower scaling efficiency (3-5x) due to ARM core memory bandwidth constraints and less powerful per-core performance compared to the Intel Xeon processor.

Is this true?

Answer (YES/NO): NO